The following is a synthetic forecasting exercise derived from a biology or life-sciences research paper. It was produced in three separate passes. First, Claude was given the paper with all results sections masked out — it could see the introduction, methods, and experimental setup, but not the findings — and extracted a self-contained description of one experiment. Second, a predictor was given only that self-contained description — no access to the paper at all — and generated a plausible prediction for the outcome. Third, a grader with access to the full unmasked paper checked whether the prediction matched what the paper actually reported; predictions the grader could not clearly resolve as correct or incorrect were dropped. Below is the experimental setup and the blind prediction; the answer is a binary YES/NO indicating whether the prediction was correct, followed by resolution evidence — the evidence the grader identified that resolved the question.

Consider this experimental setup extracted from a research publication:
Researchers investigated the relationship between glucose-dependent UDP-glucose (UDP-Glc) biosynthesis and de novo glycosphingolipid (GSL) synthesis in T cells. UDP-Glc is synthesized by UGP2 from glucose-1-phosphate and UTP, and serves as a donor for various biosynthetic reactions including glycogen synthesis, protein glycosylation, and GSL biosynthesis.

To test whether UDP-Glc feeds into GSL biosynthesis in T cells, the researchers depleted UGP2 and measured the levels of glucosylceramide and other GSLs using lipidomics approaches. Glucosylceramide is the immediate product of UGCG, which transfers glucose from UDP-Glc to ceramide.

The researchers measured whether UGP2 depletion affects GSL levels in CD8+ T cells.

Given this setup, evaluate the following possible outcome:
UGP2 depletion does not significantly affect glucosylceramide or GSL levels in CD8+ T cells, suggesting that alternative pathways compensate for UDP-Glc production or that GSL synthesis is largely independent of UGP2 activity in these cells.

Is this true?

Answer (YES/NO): NO